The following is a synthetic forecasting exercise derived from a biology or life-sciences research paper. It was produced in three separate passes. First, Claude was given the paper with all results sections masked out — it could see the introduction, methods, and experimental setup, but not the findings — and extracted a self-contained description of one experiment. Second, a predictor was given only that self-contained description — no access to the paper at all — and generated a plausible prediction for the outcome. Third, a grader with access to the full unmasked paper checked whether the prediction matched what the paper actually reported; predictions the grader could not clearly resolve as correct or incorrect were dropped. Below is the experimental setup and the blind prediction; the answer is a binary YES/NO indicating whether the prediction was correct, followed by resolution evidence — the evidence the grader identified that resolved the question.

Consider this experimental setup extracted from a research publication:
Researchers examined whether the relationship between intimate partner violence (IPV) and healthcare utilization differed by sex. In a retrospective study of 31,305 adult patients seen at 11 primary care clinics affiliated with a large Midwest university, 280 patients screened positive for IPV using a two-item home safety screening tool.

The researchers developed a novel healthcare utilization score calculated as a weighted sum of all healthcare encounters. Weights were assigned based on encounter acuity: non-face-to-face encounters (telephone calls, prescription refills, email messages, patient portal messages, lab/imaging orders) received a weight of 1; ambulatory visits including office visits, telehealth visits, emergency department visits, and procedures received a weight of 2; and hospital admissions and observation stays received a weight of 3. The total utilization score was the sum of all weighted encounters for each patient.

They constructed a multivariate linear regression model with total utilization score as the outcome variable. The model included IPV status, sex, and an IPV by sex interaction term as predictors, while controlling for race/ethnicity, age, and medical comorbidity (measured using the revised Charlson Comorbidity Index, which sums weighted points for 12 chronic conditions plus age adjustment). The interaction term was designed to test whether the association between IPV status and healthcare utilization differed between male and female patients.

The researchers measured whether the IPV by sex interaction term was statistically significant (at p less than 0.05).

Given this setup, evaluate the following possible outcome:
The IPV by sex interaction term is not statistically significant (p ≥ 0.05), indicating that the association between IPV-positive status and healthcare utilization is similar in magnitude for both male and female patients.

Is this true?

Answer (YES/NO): NO